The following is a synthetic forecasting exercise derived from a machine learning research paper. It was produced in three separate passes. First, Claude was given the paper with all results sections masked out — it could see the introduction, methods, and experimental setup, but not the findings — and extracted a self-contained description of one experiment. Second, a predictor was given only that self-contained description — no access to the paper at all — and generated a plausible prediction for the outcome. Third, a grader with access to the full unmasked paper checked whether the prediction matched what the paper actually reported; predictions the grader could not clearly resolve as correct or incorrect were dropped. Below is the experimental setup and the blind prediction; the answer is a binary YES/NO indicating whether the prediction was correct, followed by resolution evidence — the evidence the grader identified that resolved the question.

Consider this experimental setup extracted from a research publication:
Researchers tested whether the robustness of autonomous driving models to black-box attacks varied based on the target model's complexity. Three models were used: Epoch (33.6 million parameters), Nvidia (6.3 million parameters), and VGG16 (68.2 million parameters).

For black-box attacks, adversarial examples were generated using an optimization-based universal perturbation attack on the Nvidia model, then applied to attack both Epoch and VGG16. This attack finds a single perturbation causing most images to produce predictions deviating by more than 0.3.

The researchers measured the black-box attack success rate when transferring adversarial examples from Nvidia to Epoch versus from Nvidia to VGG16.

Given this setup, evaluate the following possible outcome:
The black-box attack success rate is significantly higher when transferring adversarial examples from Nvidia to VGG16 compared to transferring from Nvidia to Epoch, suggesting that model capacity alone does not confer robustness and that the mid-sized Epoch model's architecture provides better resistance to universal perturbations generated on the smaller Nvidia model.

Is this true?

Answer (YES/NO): NO